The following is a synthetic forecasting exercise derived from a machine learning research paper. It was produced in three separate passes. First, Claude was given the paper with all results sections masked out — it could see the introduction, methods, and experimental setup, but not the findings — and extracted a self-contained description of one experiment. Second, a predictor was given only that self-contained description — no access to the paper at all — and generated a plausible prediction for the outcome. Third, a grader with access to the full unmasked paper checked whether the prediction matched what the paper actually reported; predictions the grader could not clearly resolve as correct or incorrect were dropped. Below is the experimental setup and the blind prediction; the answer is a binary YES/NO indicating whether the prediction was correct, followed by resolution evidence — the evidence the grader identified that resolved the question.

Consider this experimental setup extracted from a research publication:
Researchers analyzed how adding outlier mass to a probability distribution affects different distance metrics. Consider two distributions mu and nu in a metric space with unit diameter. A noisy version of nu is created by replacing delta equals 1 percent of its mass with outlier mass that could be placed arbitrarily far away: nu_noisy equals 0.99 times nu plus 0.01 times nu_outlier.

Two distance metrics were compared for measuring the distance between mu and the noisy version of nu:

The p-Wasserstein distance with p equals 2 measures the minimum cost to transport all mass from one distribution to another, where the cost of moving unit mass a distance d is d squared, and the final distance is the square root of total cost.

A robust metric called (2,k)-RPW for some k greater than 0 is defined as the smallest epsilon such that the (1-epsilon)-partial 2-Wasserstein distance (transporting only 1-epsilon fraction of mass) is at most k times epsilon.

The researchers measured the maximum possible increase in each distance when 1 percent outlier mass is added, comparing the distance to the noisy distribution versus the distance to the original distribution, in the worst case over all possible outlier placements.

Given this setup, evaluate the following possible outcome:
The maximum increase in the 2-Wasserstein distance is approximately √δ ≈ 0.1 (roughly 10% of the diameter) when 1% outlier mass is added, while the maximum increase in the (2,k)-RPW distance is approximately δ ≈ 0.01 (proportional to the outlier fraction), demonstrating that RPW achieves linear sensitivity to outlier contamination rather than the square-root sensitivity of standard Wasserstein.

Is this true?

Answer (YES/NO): YES